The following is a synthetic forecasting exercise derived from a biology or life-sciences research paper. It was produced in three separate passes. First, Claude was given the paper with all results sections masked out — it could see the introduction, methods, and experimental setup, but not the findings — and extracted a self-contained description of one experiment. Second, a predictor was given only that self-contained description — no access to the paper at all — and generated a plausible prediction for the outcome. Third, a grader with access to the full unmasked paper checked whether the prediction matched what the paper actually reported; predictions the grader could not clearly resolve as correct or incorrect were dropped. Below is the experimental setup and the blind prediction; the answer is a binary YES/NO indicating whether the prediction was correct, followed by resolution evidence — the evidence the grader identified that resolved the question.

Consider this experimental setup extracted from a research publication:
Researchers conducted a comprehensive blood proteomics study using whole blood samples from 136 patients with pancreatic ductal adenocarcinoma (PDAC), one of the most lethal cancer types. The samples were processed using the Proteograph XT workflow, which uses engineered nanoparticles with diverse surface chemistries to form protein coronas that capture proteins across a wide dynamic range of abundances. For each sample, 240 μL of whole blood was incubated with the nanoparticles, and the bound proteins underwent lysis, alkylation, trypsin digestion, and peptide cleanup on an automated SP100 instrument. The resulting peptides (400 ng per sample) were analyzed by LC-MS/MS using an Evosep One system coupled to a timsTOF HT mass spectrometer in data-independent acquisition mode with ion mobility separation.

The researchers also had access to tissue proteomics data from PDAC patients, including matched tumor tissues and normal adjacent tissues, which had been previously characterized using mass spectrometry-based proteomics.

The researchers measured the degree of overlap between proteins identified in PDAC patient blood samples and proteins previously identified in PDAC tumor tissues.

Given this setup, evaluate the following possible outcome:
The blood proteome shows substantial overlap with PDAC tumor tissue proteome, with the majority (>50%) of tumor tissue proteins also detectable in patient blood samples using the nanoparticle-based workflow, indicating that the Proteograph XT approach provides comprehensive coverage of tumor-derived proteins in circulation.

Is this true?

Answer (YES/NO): YES